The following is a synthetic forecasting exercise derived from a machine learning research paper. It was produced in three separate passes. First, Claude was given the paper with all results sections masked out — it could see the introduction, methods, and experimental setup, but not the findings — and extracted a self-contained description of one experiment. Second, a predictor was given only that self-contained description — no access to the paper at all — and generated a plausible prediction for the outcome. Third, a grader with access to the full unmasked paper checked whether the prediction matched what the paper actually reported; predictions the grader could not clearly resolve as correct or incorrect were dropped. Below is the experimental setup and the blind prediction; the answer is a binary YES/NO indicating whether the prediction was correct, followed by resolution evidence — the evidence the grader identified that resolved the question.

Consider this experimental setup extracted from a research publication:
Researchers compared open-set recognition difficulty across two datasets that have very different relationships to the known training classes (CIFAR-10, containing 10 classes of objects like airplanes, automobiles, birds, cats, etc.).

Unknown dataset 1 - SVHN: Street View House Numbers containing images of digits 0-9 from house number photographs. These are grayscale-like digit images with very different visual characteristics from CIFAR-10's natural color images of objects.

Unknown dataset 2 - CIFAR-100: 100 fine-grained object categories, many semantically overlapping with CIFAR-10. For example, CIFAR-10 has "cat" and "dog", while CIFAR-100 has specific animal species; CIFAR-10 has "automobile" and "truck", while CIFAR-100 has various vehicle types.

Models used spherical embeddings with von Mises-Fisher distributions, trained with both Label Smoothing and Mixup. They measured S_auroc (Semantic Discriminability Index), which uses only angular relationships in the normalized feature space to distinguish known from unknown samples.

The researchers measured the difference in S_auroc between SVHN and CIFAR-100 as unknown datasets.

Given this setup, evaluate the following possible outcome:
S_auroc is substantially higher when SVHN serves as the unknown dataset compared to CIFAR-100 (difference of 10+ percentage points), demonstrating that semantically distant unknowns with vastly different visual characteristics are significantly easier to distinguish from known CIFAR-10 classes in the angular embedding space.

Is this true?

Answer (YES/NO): NO